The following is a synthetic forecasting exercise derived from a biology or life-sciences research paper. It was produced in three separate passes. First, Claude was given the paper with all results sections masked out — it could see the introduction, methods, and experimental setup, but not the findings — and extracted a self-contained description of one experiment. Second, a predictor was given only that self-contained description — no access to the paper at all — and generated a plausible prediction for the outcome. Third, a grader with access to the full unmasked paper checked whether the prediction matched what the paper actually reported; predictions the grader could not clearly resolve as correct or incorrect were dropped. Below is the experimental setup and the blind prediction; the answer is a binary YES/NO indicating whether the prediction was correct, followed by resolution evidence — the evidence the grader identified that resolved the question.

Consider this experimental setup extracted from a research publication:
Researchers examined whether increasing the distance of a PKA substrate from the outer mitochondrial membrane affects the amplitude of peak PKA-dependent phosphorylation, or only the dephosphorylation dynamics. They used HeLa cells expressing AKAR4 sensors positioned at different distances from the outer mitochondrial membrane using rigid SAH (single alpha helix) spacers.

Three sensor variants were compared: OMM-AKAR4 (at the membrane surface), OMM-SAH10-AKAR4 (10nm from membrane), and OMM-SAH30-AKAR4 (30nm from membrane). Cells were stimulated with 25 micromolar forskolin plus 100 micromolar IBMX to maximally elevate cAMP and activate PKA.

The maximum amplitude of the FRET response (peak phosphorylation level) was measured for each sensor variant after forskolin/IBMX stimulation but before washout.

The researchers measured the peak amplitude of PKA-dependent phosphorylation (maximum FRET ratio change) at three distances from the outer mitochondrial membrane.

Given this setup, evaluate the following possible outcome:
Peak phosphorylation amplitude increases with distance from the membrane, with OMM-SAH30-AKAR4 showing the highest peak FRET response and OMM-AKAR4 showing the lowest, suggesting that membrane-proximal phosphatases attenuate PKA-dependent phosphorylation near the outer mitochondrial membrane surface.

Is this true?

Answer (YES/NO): NO